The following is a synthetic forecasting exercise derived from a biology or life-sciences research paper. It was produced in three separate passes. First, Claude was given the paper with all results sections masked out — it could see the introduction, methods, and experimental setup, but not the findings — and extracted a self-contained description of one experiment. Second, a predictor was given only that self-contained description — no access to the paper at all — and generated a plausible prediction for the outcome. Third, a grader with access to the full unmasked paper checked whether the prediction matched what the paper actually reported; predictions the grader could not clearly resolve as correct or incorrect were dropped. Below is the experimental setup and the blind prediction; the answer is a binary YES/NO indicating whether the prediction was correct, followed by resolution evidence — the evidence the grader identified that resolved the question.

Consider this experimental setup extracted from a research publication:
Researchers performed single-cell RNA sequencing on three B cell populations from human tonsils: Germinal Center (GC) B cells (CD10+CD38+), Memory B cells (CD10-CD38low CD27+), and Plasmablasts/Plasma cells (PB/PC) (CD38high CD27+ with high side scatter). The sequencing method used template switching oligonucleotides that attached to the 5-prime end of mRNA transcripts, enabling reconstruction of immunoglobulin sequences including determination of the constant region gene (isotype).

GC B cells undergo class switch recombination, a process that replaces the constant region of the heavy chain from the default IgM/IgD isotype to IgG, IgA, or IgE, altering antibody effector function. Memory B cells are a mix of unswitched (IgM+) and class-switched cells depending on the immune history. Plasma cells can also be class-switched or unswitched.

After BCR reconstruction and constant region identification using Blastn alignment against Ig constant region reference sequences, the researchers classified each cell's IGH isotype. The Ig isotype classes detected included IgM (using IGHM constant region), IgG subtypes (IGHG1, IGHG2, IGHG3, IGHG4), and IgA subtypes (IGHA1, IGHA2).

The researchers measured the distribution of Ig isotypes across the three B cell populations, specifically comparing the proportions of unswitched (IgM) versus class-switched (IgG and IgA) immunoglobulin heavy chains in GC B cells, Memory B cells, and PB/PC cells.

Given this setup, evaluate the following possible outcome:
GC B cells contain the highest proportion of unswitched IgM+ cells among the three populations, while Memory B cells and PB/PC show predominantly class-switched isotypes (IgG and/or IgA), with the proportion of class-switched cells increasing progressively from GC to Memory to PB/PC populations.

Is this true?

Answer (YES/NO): YES